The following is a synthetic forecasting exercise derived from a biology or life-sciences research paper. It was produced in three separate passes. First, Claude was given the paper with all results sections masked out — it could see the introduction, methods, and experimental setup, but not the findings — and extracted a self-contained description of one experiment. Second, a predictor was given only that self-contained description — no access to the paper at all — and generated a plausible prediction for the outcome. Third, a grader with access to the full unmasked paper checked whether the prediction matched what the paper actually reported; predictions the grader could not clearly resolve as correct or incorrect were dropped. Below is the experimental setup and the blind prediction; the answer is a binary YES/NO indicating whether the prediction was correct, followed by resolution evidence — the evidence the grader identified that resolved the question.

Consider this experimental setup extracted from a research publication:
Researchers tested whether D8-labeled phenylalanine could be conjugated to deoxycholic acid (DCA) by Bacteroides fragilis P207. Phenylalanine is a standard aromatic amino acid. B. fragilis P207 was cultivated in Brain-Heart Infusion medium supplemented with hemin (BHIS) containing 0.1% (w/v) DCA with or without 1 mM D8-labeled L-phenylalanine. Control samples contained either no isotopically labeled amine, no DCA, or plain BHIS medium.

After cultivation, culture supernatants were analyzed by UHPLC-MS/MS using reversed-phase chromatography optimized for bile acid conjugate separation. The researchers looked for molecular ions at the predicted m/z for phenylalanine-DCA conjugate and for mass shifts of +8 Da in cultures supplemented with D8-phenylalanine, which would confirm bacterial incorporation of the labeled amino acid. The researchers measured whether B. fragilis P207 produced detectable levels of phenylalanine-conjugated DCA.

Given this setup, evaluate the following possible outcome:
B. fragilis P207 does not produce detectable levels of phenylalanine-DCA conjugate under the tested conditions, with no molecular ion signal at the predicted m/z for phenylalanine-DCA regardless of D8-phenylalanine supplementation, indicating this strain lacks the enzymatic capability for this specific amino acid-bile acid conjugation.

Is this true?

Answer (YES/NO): NO